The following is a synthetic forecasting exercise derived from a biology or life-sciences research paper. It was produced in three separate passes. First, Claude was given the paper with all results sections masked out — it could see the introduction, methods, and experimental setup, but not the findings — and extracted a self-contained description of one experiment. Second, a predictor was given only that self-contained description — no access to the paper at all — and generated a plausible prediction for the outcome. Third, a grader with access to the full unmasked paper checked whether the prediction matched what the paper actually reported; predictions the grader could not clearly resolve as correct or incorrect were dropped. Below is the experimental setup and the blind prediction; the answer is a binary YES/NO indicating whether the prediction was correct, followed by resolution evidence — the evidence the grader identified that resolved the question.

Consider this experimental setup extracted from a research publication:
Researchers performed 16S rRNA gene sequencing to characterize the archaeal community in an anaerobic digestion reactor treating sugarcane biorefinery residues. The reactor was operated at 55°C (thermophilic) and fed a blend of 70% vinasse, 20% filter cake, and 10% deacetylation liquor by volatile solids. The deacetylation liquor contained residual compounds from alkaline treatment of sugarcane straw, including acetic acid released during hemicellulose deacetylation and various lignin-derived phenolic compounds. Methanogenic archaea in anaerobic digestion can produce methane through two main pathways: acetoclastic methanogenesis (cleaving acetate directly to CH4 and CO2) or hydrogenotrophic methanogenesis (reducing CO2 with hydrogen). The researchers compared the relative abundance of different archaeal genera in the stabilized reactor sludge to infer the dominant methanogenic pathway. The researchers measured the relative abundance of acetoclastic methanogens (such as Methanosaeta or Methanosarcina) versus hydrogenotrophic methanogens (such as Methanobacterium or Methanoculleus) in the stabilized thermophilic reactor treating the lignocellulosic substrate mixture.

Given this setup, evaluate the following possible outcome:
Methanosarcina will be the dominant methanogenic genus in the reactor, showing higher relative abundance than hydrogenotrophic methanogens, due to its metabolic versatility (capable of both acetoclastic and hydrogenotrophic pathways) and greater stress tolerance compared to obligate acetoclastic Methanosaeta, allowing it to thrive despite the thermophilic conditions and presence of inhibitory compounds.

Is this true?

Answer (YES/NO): NO